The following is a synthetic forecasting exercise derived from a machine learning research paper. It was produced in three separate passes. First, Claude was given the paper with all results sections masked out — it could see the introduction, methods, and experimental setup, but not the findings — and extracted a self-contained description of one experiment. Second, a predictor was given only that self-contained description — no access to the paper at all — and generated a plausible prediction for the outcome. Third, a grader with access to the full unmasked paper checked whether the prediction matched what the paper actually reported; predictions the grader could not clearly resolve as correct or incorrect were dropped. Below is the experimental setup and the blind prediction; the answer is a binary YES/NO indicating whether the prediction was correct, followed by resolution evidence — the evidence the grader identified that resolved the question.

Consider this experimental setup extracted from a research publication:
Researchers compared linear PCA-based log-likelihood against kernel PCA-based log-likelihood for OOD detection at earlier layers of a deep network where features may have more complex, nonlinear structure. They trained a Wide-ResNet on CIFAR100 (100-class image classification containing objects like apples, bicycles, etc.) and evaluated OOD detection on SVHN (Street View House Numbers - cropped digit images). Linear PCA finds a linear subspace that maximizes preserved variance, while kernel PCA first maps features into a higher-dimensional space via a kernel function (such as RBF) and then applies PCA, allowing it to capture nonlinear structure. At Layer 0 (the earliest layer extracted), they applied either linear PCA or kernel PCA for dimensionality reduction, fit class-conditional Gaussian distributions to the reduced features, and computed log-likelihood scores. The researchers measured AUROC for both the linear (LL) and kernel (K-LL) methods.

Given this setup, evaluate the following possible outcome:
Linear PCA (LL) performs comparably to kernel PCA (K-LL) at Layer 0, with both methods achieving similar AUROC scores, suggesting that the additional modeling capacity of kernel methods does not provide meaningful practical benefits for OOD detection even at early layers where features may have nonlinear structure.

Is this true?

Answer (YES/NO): NO